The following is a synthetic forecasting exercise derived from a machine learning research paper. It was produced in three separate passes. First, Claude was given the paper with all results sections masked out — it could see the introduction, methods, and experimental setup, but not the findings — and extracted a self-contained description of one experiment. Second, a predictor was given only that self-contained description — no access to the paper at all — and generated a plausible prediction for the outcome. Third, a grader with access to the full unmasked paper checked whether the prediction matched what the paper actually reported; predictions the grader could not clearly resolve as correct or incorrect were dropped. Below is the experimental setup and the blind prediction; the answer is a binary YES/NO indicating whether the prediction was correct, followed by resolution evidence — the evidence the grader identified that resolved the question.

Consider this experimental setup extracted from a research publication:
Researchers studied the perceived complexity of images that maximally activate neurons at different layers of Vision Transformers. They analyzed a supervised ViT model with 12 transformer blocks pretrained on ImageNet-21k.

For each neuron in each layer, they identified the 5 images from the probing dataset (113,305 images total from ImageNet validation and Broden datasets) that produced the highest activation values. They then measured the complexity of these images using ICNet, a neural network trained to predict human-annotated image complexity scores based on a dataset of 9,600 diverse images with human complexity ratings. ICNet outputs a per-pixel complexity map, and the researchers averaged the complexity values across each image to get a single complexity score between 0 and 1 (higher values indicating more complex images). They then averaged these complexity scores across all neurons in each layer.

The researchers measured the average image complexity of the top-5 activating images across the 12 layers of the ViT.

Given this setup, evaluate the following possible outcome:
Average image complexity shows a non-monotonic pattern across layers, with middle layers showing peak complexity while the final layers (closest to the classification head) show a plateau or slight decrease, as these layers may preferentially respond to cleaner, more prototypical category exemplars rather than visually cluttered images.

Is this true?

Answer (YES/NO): NO